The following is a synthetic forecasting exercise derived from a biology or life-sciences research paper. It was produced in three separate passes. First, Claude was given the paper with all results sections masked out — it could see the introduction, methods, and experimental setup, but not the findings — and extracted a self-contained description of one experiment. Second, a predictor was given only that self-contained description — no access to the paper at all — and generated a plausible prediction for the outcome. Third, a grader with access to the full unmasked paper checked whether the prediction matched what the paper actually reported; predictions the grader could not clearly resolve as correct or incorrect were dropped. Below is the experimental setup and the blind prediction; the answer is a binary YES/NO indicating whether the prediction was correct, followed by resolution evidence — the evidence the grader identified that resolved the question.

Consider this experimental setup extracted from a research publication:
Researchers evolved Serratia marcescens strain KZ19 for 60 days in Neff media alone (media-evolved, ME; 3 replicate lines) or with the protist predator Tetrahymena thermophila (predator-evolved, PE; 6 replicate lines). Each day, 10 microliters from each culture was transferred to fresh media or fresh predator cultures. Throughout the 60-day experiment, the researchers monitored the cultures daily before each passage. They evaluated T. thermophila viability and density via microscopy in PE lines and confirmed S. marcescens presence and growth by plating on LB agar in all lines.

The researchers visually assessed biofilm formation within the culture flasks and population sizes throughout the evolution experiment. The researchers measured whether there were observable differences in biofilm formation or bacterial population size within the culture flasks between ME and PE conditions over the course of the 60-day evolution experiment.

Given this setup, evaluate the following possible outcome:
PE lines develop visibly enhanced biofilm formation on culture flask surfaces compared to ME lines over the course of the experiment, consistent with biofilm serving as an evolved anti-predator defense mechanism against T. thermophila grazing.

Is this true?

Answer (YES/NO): NO